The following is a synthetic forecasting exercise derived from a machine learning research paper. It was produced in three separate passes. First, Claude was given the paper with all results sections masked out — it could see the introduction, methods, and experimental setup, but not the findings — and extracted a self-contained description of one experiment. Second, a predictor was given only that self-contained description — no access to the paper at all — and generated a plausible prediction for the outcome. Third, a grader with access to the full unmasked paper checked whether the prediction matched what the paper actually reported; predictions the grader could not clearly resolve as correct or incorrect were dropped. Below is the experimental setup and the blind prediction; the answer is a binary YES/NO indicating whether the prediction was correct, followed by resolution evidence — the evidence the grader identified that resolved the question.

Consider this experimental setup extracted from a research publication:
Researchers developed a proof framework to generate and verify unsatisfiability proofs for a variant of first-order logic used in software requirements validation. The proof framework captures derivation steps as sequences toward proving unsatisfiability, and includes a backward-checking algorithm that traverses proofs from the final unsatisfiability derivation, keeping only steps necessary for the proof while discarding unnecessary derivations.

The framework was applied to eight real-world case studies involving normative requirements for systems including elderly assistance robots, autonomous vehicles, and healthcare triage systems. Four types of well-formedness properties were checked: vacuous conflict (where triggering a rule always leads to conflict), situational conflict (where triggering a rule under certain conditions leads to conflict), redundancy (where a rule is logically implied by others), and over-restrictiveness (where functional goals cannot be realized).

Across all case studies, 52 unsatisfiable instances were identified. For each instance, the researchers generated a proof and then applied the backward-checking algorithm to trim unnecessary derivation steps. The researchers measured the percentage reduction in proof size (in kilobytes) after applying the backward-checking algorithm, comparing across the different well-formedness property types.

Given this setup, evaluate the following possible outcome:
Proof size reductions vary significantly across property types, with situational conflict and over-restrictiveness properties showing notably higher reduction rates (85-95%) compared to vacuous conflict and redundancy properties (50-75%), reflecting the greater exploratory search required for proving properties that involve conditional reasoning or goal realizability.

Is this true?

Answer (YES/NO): NO